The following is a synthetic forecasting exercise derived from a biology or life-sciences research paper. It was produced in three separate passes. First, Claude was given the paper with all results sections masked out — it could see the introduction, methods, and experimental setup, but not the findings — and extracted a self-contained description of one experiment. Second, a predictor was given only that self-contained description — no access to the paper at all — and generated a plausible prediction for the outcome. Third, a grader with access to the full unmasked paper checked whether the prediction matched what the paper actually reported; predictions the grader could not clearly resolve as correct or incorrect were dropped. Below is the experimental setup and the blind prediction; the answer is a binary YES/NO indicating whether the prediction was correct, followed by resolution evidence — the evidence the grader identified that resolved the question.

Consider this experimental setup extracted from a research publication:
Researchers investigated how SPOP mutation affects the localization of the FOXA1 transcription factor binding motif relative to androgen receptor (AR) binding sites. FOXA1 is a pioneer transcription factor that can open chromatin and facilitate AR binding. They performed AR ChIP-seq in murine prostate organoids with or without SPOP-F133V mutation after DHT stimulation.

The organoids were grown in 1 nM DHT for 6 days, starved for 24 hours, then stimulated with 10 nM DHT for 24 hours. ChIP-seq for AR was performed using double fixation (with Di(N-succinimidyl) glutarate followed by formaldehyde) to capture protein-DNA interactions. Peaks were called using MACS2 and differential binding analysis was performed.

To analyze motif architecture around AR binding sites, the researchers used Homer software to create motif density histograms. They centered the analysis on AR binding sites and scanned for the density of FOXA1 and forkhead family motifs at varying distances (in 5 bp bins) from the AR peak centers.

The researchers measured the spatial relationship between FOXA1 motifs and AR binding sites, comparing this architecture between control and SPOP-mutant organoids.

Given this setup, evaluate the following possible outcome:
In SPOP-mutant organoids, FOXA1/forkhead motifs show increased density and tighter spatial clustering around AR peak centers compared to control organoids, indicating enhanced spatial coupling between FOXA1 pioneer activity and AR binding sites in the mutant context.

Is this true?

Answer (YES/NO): YES